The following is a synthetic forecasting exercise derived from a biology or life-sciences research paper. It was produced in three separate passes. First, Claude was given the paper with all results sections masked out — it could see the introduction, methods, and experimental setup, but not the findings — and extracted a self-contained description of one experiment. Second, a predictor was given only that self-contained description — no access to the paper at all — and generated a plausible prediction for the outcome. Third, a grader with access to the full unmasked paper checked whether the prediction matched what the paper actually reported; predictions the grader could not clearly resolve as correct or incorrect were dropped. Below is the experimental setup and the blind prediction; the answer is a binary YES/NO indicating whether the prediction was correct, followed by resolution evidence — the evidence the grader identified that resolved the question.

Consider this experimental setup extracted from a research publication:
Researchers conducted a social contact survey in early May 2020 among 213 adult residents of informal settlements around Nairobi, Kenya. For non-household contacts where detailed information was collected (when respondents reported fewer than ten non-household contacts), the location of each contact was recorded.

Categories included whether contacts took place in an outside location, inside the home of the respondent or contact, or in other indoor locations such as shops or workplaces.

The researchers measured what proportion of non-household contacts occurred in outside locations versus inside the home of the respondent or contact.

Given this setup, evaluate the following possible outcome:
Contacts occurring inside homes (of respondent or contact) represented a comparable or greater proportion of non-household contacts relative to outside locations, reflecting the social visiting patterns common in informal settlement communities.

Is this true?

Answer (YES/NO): NO